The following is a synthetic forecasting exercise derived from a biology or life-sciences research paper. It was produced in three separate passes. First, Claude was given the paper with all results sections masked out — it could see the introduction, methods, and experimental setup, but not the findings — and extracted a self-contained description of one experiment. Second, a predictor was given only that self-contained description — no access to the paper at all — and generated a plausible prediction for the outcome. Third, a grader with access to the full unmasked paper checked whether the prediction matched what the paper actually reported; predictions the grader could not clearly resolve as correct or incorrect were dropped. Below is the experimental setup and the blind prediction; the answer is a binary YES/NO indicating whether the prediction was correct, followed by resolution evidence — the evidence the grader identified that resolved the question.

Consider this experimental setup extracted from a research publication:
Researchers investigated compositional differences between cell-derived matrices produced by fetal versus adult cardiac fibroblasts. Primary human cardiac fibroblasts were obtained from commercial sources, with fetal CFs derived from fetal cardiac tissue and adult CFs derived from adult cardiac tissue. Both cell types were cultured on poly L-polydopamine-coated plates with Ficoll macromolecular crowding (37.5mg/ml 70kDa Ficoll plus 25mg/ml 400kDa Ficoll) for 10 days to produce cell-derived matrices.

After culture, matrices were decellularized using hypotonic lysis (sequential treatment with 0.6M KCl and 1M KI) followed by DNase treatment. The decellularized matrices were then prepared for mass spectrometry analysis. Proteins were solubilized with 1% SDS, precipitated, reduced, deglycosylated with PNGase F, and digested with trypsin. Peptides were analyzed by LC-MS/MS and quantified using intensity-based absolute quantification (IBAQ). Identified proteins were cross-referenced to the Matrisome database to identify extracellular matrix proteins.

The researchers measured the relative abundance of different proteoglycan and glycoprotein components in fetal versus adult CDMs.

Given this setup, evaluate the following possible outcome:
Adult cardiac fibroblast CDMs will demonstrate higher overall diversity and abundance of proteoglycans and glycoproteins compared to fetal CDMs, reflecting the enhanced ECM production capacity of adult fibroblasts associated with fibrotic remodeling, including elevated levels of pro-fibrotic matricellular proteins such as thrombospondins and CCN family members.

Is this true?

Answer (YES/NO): NO